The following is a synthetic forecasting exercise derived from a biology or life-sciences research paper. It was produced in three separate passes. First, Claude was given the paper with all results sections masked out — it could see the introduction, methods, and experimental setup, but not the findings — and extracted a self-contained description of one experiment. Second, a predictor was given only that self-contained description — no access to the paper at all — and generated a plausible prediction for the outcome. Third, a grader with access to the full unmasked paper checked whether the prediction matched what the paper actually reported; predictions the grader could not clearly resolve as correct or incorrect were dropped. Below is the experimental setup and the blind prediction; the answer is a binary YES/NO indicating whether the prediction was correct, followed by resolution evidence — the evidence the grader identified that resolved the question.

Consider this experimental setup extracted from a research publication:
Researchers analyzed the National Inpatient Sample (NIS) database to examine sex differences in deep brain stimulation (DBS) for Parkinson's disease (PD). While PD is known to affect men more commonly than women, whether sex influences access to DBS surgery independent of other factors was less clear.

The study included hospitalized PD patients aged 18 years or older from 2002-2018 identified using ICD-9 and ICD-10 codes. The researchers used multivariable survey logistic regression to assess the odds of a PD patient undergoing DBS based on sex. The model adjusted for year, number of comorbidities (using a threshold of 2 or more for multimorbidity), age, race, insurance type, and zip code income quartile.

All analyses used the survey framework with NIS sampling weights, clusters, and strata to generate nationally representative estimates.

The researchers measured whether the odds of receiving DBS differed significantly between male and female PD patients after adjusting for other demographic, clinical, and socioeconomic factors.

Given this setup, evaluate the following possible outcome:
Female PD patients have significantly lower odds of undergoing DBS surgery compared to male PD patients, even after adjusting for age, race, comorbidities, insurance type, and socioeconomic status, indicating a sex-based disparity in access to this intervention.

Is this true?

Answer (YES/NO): YES